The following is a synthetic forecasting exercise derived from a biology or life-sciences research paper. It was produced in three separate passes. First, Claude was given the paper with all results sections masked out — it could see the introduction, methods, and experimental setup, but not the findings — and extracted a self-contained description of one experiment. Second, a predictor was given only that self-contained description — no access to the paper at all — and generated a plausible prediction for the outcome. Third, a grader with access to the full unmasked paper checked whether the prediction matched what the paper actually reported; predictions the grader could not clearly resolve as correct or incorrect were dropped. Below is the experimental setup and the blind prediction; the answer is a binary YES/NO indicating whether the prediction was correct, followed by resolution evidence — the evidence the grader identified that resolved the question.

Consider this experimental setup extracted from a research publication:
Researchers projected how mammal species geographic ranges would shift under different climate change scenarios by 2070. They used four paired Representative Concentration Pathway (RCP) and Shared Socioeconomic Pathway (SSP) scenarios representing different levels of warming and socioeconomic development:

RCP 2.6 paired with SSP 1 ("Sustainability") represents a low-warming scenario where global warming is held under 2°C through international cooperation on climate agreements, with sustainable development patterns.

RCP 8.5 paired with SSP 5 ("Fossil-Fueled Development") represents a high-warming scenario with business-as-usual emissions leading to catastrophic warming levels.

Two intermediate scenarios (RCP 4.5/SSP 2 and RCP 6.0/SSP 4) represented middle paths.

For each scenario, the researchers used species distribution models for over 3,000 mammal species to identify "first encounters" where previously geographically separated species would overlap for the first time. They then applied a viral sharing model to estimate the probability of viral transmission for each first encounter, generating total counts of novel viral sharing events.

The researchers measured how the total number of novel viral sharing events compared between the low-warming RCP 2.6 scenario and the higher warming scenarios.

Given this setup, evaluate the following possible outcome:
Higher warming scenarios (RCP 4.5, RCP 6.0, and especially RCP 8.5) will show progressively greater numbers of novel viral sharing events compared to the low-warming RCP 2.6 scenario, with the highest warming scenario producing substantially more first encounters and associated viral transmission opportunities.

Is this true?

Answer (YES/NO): NO